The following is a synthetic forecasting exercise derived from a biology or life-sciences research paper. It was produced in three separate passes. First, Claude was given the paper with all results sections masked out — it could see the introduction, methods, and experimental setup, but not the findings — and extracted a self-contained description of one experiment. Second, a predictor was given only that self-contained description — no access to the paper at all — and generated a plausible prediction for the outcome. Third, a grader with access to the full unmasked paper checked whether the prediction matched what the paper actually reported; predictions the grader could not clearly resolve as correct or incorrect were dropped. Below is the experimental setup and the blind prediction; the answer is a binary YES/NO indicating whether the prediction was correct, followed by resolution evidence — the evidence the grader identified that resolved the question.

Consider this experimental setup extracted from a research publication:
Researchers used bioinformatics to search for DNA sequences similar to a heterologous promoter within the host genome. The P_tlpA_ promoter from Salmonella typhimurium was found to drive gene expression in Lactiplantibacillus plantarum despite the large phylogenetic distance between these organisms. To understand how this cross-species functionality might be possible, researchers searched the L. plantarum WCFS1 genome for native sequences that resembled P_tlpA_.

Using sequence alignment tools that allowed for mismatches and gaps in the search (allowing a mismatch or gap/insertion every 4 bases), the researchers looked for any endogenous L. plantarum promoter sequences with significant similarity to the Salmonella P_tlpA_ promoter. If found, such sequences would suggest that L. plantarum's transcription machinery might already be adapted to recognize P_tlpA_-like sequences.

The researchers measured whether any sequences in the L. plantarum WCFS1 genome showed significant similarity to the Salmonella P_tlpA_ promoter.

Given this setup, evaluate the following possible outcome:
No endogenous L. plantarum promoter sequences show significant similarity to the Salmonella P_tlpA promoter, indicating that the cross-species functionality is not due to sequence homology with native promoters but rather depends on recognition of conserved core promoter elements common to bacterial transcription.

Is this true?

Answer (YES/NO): NO